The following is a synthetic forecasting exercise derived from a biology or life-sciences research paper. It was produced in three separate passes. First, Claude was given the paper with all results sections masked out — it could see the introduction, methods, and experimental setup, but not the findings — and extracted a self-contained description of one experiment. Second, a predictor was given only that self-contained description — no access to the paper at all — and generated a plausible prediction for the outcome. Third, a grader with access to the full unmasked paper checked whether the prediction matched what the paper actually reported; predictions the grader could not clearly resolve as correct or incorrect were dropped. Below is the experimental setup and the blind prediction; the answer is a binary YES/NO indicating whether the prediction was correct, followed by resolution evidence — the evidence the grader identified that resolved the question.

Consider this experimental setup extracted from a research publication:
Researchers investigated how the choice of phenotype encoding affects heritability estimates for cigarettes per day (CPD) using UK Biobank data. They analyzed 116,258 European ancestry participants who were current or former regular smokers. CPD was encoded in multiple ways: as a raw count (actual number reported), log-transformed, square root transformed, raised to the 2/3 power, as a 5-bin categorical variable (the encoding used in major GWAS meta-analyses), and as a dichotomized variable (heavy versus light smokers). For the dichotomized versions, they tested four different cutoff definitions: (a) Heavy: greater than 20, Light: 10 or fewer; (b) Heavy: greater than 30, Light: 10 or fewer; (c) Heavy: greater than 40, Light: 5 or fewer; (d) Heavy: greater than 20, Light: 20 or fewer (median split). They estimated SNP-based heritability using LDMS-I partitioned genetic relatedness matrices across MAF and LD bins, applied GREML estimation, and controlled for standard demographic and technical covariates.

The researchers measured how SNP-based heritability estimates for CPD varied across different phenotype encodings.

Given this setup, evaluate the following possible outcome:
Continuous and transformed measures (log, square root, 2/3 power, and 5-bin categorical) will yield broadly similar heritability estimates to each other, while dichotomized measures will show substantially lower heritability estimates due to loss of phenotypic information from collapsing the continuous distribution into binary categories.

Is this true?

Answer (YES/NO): NO